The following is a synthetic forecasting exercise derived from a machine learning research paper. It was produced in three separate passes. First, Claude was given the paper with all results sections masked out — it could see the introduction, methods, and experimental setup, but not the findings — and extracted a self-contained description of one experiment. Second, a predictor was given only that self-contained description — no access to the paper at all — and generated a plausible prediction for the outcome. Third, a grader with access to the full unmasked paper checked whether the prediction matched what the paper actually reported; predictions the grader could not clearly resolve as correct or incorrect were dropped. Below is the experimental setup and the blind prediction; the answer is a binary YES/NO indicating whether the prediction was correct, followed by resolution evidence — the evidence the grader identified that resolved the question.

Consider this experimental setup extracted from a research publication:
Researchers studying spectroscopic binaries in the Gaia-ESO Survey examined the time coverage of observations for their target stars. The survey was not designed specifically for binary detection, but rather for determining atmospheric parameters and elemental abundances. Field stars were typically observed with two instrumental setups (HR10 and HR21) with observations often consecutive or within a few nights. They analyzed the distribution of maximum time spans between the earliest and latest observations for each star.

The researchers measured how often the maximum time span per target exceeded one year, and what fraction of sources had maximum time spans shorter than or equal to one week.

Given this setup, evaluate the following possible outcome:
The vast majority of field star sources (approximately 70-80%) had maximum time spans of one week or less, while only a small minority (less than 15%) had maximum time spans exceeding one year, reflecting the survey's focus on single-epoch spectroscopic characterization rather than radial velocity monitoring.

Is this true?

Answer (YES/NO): NO